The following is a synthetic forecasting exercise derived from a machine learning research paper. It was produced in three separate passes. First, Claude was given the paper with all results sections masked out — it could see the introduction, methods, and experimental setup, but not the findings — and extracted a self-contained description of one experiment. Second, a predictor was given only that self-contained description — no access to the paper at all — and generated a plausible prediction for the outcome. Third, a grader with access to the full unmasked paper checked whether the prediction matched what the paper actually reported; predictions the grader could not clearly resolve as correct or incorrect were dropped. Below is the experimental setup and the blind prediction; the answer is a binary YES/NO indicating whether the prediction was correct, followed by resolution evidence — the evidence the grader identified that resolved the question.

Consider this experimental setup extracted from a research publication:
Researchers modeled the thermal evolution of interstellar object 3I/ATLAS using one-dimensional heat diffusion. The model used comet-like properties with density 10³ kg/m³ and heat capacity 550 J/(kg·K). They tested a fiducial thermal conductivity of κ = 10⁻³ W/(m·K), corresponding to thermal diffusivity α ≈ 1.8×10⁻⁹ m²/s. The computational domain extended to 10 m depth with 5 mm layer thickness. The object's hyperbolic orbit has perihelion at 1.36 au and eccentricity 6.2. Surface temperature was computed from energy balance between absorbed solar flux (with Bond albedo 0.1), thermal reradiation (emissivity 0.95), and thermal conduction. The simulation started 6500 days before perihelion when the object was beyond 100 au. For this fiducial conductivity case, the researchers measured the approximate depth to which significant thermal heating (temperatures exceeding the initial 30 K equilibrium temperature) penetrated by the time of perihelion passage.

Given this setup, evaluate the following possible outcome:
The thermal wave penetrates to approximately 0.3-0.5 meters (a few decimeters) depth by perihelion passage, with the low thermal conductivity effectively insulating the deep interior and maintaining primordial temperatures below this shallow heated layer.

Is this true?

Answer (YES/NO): NO